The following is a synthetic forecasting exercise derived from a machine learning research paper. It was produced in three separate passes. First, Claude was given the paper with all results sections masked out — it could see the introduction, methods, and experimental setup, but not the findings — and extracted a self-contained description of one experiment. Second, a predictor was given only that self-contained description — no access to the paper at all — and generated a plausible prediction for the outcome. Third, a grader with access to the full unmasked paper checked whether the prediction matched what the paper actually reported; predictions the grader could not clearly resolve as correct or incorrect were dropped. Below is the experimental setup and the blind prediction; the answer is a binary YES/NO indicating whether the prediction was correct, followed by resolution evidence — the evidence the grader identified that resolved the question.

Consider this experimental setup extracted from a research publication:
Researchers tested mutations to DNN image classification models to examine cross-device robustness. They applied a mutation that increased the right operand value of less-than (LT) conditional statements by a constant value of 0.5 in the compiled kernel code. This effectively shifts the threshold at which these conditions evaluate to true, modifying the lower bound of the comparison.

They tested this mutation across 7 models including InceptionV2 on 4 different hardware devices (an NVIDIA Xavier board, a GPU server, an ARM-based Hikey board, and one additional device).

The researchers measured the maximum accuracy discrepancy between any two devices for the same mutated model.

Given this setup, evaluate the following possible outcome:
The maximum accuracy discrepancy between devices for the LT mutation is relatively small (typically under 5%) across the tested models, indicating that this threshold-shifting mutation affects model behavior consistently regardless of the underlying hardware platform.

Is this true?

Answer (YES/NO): NO